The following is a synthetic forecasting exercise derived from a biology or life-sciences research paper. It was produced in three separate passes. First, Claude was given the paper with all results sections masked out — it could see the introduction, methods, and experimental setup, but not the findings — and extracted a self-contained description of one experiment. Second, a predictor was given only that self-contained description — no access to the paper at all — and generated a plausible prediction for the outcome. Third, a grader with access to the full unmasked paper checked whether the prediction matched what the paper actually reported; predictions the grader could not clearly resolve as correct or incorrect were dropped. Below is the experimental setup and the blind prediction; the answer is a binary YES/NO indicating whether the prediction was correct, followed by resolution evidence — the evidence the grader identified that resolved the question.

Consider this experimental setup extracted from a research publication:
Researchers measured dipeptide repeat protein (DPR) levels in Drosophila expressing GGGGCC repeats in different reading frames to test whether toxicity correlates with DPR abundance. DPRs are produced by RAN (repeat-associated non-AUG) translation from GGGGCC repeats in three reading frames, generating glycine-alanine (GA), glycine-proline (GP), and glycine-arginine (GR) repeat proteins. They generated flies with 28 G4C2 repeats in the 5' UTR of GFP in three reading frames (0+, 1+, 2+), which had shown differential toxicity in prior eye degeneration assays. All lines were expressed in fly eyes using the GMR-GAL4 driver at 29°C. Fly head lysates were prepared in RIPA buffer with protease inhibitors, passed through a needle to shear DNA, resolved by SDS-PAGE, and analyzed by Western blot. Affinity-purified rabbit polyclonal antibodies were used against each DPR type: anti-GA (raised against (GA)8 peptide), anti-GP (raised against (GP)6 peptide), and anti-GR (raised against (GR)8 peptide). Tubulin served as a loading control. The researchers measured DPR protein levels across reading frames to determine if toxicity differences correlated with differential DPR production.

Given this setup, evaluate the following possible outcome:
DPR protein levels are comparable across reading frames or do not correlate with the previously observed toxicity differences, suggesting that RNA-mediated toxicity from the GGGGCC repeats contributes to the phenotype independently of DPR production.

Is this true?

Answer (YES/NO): NO